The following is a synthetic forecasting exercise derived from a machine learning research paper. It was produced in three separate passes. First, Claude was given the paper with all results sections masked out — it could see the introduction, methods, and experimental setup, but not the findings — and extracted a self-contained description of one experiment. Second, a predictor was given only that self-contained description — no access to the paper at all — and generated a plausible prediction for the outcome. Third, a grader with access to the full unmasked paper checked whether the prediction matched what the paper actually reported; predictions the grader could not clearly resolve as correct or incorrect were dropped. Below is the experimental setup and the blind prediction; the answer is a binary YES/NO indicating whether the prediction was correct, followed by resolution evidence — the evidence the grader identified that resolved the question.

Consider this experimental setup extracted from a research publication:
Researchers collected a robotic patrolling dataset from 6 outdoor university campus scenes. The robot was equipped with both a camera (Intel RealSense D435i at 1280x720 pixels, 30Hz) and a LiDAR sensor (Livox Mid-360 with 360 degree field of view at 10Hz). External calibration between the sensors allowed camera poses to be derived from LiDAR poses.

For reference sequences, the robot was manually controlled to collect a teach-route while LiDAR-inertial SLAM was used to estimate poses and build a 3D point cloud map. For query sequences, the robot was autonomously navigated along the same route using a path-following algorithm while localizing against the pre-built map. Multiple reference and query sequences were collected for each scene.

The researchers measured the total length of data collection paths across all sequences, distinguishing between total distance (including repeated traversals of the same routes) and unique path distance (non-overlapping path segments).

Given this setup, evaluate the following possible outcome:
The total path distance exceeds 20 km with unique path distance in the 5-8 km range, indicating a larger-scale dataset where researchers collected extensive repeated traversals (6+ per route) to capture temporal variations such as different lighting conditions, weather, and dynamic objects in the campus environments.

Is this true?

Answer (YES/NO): NO